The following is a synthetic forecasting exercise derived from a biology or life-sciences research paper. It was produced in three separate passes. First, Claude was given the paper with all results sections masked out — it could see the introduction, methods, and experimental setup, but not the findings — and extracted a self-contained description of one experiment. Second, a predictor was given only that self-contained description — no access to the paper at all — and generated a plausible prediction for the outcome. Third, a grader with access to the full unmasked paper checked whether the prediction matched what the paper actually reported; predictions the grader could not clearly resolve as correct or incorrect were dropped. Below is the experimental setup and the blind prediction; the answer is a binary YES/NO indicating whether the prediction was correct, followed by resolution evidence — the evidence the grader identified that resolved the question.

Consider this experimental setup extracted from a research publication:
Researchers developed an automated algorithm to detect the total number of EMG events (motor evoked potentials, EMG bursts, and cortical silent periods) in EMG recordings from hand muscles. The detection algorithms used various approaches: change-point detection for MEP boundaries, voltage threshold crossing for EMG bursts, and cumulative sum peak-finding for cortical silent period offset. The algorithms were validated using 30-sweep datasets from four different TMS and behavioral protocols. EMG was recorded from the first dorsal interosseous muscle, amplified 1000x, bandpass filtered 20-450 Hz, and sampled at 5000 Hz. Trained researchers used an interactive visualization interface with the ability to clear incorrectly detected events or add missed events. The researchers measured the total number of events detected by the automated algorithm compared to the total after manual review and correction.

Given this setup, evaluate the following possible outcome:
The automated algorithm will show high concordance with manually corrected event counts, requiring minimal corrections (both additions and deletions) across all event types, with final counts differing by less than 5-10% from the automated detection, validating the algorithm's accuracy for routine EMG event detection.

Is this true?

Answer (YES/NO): YES